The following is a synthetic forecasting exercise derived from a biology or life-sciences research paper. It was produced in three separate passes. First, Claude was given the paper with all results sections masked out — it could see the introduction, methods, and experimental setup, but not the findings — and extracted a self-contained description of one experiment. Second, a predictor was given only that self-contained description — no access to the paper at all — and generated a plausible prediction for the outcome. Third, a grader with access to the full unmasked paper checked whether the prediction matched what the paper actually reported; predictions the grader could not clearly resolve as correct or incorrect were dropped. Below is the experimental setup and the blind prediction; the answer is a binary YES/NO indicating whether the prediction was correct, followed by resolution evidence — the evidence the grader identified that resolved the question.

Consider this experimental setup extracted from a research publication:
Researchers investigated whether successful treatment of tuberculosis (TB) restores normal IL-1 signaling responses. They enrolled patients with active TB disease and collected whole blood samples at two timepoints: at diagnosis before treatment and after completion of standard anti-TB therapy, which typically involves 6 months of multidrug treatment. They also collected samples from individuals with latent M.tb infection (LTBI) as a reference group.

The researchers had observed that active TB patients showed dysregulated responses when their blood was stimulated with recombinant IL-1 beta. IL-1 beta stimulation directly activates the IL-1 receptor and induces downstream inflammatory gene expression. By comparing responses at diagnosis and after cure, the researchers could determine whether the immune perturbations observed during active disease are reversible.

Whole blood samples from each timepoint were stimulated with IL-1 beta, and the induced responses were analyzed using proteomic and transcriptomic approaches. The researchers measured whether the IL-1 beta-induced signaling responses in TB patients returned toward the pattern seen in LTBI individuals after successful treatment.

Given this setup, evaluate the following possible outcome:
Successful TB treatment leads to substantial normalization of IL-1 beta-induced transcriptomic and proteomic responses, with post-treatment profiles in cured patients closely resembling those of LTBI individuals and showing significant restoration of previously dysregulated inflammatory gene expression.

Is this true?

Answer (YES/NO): NO